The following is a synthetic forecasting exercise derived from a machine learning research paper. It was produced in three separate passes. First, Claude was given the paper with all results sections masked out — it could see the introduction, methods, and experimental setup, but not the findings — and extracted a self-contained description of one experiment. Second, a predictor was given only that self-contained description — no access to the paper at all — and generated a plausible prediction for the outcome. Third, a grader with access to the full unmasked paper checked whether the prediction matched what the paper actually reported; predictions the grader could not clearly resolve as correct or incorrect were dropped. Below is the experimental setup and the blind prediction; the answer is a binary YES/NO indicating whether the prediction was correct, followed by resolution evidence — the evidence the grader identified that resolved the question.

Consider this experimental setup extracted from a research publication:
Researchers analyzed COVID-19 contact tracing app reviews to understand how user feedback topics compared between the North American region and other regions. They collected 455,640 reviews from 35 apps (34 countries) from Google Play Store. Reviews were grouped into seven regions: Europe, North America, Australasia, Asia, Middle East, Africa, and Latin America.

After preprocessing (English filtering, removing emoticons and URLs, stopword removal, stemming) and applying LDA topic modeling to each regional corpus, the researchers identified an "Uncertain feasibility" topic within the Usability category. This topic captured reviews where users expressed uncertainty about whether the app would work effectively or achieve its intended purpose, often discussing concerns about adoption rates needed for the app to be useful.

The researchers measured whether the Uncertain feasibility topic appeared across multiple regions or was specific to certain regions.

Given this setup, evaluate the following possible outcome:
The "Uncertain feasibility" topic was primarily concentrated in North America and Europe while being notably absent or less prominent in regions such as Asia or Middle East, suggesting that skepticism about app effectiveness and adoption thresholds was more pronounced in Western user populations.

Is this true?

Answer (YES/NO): NO